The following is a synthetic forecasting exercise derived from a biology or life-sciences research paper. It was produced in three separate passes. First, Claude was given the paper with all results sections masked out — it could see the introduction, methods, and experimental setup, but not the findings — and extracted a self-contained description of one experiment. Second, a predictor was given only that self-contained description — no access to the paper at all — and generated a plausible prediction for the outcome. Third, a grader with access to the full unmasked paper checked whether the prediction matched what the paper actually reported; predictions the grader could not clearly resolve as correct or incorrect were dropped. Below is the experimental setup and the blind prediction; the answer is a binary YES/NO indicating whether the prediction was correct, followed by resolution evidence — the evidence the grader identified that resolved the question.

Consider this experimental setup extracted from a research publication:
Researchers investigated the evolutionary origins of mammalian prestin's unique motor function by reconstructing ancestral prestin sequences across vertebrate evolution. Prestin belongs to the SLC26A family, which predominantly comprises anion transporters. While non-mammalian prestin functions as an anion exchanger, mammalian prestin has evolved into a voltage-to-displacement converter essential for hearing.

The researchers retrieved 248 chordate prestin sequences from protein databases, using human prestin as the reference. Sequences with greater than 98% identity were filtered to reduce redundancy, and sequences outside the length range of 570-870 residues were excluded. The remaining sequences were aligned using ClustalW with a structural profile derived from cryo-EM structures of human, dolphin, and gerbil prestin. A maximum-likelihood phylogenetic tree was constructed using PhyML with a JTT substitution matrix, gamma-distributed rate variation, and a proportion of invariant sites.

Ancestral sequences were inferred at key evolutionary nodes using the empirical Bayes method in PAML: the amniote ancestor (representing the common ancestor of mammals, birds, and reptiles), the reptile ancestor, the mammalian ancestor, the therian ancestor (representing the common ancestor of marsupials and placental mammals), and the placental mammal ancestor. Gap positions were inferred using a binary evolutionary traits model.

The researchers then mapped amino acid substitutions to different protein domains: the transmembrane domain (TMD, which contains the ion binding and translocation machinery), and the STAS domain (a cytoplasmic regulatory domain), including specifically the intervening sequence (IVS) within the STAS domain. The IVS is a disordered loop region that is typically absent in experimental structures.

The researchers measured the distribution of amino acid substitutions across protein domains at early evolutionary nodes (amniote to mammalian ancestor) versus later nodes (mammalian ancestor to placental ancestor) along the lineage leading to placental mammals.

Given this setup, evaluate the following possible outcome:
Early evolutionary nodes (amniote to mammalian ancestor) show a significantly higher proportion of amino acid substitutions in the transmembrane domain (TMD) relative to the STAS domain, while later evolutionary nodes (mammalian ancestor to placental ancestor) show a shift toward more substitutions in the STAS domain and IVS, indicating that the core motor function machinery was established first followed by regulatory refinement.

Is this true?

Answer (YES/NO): YES